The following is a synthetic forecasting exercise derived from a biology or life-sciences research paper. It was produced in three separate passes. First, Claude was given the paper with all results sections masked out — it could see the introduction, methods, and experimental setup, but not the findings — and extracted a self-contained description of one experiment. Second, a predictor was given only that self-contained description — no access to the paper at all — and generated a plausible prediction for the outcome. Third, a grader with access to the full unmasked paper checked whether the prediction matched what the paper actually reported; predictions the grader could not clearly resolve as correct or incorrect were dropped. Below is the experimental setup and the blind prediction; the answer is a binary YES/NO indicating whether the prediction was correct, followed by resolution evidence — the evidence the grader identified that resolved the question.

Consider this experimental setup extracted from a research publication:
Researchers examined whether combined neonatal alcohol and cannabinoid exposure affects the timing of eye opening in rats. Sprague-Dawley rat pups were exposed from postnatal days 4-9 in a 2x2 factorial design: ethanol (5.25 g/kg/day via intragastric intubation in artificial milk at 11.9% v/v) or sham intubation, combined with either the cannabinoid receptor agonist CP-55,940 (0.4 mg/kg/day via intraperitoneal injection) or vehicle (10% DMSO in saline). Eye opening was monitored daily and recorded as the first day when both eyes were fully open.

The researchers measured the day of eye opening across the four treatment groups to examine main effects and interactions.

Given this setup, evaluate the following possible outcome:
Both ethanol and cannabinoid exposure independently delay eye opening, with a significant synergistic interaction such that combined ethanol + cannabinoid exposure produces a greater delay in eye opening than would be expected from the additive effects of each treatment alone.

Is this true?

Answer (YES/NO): NO